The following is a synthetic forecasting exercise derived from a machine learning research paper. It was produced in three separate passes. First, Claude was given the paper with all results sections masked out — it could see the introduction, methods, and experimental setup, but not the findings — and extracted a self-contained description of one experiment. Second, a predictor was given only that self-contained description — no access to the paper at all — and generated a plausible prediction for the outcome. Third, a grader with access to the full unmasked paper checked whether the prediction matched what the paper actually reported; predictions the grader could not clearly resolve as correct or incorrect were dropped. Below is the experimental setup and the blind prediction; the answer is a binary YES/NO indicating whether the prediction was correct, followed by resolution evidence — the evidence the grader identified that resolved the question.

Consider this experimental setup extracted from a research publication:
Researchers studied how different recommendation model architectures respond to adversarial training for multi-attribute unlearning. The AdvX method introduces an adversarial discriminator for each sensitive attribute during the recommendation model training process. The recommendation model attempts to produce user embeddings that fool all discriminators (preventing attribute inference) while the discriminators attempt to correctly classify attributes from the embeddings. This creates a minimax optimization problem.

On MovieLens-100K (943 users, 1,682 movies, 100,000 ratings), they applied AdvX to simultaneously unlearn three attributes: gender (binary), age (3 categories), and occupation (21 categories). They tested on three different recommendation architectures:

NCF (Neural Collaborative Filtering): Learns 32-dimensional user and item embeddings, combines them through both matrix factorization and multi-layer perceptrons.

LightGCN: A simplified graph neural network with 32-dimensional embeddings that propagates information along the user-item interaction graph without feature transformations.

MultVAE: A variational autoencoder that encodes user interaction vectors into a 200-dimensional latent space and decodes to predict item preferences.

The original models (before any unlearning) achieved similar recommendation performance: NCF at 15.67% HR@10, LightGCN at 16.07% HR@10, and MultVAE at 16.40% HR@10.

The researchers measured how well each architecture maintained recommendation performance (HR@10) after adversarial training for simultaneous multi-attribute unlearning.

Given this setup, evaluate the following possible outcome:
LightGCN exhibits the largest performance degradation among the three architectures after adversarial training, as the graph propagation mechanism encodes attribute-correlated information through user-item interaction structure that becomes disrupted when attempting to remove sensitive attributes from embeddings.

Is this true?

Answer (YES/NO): NO